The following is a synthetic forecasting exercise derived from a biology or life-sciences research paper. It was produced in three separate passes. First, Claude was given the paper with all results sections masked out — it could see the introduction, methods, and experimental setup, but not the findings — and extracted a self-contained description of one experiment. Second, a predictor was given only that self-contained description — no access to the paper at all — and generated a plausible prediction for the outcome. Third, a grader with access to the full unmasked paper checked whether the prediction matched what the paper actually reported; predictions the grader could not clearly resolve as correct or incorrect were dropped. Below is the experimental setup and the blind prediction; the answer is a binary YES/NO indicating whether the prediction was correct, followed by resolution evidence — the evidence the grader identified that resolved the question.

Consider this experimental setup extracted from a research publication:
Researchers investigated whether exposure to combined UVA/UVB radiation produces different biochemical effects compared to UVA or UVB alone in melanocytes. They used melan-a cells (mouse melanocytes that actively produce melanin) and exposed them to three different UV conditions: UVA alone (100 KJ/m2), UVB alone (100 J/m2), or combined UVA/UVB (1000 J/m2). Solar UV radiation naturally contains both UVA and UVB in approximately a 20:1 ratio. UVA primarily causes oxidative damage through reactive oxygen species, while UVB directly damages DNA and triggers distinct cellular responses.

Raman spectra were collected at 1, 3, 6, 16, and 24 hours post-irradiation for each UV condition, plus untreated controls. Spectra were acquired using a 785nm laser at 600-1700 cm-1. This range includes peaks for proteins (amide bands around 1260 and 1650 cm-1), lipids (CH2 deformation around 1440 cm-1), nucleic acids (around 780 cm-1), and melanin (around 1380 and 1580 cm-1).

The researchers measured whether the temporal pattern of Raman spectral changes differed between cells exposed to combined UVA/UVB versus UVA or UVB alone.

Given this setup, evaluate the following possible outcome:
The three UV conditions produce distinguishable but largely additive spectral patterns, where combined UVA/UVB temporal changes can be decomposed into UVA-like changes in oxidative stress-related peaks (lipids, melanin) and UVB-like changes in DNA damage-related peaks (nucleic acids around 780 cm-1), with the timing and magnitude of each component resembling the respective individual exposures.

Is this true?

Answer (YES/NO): NO